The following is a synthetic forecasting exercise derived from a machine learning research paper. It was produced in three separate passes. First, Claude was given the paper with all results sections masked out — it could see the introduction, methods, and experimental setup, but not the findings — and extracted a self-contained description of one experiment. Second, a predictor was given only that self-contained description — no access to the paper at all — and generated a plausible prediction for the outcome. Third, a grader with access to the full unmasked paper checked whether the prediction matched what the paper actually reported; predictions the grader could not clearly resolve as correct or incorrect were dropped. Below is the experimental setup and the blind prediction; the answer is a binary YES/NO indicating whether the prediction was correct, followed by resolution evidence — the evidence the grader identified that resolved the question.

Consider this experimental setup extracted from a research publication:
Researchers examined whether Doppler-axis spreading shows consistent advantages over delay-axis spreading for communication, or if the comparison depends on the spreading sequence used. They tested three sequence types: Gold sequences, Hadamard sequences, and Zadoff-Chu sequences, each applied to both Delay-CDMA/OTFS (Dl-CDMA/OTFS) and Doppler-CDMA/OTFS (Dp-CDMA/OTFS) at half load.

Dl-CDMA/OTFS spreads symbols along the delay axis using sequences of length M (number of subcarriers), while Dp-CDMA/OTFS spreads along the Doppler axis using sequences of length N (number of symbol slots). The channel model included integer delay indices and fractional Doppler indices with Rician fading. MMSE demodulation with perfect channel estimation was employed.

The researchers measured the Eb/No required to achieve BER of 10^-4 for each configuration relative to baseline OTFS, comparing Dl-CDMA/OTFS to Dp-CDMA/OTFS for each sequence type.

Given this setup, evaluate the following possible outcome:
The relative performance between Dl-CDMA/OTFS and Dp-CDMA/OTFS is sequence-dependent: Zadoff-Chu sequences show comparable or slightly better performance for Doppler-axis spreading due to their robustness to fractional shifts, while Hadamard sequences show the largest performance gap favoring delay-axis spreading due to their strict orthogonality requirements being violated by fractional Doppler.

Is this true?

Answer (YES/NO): NO